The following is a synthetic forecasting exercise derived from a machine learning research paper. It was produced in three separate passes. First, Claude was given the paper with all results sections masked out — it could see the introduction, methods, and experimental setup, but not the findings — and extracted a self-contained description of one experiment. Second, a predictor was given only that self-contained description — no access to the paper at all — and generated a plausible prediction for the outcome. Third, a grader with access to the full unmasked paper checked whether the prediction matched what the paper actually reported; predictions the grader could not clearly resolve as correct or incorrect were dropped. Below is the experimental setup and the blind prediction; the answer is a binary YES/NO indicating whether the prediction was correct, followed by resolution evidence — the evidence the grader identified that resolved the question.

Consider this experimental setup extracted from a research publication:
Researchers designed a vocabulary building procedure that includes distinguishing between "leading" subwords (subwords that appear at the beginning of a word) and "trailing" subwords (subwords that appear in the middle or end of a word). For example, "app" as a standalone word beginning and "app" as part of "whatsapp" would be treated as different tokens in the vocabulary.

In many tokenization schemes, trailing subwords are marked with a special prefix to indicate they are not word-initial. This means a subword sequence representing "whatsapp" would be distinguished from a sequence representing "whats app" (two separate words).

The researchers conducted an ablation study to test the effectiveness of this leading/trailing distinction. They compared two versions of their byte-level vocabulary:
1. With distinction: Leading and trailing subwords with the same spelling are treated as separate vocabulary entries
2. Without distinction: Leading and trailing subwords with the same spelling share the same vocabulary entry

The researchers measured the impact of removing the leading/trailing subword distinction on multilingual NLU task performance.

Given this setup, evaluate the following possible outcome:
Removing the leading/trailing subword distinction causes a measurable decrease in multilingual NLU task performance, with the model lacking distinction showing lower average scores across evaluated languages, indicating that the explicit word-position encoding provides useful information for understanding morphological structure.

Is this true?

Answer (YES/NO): YES